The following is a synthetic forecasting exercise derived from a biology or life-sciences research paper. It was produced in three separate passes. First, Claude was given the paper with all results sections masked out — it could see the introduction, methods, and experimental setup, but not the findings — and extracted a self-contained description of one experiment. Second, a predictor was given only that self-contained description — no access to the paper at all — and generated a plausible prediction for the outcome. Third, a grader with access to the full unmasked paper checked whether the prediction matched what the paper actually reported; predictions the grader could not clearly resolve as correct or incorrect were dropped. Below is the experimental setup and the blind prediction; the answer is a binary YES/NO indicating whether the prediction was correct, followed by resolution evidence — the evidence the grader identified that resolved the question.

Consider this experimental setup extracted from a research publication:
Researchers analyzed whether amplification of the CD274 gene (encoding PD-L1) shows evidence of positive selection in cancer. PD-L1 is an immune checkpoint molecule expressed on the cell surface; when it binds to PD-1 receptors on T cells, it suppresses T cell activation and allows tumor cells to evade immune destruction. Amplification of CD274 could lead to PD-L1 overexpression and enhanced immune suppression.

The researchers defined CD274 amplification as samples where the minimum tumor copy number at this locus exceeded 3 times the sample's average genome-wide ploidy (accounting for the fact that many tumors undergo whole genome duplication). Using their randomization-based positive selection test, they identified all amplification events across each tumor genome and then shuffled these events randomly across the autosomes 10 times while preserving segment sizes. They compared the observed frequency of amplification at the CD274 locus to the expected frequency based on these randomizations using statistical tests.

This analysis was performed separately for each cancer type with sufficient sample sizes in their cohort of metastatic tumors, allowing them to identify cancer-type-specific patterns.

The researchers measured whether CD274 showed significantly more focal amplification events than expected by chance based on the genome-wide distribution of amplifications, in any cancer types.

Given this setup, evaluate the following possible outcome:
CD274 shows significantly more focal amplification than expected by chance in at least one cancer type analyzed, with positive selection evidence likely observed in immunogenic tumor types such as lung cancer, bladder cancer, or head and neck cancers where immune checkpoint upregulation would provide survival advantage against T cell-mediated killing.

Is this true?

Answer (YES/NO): NO